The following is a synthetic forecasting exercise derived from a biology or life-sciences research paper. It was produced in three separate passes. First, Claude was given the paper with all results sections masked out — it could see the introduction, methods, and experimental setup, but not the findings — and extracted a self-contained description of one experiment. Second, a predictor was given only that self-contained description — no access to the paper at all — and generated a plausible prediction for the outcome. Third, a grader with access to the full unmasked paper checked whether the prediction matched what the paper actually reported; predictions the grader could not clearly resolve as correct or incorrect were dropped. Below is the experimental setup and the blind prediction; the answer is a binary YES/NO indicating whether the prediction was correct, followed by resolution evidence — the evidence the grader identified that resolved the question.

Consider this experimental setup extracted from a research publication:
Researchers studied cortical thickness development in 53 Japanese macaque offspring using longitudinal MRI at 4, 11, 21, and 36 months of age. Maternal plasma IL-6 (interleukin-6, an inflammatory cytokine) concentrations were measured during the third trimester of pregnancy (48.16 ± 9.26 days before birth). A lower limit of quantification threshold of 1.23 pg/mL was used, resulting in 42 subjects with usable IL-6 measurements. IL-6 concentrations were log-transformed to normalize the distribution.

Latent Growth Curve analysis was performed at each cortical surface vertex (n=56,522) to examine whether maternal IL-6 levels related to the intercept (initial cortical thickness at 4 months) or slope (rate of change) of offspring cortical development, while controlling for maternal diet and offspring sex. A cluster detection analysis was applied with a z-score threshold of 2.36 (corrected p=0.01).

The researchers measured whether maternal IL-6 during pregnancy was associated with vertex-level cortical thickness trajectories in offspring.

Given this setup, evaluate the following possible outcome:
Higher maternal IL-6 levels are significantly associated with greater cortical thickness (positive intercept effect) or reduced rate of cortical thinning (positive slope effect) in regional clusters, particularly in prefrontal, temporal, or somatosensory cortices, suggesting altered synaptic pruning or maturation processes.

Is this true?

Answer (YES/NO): NO